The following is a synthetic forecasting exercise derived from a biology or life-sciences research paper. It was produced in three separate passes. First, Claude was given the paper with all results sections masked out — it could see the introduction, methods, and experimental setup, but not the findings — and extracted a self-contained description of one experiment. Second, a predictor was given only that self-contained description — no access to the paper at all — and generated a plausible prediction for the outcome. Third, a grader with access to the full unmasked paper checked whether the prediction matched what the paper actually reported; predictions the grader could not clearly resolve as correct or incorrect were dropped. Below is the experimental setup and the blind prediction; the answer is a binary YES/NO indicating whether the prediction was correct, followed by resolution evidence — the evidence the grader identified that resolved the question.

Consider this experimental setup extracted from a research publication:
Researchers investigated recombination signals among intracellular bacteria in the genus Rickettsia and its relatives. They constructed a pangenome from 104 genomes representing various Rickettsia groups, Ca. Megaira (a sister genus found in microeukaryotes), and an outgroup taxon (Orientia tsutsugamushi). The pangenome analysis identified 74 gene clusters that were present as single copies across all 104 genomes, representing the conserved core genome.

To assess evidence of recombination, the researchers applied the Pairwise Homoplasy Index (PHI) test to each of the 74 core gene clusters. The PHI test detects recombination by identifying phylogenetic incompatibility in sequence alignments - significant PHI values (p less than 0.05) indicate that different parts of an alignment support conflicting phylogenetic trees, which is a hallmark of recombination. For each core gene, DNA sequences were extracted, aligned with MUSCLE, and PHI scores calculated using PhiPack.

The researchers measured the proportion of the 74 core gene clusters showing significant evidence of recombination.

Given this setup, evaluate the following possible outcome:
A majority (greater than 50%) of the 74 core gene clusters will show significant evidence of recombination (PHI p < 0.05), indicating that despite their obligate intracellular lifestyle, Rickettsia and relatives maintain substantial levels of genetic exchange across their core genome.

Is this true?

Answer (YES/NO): NO